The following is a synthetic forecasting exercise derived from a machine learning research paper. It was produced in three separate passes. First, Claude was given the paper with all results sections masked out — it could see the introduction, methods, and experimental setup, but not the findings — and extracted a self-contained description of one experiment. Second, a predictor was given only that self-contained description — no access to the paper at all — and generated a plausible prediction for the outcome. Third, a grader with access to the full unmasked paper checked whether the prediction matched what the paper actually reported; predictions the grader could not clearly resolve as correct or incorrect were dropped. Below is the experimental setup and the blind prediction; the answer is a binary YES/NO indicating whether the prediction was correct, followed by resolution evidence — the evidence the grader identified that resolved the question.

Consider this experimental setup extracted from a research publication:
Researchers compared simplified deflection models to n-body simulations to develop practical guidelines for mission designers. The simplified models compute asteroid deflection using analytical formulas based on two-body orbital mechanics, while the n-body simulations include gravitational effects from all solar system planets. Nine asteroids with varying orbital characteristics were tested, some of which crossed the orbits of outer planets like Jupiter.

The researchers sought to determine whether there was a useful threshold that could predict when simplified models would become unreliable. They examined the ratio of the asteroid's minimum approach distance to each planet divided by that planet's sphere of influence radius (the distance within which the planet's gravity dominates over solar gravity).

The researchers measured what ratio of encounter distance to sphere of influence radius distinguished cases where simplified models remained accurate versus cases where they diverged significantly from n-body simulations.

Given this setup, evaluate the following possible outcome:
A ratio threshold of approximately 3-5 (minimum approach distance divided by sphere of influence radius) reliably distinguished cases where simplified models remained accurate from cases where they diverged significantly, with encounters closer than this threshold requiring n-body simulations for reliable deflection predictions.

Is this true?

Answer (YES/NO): NO